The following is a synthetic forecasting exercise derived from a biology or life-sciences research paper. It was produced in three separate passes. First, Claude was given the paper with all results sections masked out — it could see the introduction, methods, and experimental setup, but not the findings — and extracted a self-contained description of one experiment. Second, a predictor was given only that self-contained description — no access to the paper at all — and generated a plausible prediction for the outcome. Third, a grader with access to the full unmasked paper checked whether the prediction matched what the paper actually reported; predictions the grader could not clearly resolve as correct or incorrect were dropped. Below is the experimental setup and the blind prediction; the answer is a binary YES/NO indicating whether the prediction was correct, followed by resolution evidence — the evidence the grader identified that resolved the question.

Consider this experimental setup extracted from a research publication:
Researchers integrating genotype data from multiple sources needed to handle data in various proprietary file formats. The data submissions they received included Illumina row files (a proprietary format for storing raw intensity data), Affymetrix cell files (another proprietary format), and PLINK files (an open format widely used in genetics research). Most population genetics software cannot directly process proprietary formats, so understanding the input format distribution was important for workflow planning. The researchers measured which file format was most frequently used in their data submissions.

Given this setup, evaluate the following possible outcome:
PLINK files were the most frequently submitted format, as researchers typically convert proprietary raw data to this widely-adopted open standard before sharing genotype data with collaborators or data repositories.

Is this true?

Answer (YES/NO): YES